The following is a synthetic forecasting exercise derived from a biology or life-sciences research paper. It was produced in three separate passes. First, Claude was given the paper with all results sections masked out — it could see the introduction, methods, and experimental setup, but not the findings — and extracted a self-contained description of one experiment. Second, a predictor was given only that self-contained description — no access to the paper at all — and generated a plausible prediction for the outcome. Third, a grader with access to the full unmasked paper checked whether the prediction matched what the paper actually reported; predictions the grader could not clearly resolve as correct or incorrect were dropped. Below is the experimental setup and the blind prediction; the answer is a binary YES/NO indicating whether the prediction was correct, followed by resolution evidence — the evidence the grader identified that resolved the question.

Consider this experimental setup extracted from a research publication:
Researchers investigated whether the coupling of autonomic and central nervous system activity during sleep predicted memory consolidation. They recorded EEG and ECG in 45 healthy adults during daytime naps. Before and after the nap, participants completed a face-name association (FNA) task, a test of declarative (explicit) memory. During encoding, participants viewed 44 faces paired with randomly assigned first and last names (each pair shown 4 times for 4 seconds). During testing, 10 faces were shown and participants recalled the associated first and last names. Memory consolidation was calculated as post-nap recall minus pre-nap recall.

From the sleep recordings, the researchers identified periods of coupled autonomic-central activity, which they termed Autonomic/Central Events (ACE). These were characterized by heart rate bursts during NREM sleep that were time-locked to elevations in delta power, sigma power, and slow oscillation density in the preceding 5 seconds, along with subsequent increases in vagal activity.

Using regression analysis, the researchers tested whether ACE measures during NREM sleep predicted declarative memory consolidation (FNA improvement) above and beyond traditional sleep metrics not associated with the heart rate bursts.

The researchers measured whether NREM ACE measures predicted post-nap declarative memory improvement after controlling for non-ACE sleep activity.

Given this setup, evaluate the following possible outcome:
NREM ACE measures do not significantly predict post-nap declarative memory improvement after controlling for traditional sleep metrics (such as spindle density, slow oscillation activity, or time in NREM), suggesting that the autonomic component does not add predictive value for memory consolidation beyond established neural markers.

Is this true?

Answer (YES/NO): NO